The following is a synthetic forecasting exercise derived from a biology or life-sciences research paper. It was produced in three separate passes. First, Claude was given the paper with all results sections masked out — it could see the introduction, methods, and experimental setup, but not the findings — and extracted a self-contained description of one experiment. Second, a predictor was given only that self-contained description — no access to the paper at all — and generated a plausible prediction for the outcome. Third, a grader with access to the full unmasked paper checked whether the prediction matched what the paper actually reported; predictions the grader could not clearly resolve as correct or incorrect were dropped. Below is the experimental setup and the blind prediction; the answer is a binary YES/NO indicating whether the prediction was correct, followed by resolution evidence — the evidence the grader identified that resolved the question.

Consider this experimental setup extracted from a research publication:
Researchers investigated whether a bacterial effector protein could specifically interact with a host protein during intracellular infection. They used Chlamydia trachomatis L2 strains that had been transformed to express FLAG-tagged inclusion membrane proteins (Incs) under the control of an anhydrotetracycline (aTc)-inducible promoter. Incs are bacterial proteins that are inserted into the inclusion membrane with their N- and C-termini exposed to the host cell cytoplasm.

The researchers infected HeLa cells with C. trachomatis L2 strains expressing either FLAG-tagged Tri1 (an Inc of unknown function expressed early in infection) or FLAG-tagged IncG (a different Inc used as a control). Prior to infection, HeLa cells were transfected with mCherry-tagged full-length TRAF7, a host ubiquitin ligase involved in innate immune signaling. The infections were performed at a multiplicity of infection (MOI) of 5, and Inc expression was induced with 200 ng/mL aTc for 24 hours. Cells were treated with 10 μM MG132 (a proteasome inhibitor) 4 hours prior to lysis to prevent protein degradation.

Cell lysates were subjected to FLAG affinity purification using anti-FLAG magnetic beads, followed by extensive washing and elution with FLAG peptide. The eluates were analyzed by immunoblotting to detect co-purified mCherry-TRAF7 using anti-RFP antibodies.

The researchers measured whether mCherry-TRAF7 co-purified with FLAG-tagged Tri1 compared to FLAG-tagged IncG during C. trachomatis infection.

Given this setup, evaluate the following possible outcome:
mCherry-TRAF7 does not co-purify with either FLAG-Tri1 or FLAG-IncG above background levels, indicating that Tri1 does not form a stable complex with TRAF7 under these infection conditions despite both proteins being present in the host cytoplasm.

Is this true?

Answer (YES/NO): NO